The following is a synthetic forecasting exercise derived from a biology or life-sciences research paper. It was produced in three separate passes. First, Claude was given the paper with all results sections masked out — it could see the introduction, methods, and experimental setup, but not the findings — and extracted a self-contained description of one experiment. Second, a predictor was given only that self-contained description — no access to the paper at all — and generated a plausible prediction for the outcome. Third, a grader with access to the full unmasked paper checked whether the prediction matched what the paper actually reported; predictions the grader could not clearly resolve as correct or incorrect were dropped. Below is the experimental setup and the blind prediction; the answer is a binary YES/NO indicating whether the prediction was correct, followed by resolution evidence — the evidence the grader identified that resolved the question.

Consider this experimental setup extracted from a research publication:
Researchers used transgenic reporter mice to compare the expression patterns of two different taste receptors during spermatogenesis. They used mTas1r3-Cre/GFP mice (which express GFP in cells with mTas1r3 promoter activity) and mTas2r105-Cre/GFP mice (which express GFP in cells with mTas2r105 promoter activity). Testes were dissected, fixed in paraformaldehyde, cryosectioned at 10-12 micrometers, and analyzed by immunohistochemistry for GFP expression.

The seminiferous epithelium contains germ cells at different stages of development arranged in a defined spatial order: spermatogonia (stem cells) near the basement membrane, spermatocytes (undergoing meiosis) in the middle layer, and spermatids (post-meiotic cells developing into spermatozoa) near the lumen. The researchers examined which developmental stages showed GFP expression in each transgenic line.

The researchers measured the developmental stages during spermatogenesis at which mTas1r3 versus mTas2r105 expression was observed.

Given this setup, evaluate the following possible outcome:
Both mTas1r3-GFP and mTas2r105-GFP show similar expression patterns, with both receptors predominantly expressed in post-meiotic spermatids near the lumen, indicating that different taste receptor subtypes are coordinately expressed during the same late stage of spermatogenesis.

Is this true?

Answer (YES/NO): NO